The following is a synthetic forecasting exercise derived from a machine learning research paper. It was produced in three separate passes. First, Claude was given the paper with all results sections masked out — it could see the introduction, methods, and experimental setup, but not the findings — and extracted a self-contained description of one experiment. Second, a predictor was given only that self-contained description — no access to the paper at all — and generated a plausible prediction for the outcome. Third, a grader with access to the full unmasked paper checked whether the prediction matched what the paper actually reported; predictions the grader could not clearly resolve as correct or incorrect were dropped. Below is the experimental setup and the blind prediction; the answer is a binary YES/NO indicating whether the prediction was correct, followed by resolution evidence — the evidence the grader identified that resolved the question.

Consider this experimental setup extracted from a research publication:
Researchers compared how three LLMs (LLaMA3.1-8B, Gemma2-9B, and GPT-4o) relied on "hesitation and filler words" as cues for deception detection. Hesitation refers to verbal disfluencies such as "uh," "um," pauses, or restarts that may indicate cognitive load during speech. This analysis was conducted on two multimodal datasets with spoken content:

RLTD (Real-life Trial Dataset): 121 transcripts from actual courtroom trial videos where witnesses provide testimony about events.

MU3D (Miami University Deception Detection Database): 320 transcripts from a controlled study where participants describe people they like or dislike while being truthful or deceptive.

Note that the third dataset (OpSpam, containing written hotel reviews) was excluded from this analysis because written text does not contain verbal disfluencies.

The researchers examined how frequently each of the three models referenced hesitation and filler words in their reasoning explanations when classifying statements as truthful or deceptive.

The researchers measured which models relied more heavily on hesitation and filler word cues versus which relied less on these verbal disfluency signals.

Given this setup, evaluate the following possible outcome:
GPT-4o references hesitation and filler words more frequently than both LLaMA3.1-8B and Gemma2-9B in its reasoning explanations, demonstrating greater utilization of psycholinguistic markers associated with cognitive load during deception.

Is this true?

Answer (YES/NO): NO